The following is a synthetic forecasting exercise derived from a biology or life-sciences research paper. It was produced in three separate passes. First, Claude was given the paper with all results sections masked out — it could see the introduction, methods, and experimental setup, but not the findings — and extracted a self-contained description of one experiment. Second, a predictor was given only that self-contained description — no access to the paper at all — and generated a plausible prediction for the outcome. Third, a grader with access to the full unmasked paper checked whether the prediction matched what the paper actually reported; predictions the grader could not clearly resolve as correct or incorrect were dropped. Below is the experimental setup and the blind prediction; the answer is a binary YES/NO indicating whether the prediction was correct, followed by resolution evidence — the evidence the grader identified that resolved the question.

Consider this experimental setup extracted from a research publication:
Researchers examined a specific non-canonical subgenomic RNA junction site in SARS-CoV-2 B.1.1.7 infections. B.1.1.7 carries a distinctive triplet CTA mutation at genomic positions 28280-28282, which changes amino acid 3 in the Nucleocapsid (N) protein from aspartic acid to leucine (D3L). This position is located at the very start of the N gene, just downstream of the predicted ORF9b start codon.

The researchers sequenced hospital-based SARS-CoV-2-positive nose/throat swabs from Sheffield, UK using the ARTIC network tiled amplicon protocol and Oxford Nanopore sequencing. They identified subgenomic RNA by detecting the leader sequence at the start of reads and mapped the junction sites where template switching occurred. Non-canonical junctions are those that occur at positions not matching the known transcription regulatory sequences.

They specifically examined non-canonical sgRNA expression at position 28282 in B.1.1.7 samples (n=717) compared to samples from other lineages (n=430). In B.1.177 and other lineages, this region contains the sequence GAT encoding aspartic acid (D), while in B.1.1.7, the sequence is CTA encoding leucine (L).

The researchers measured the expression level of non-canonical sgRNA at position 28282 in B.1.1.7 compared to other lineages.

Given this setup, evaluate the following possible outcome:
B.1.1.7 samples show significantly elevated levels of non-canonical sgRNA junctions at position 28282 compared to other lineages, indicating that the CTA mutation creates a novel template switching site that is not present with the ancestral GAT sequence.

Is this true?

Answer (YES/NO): YES